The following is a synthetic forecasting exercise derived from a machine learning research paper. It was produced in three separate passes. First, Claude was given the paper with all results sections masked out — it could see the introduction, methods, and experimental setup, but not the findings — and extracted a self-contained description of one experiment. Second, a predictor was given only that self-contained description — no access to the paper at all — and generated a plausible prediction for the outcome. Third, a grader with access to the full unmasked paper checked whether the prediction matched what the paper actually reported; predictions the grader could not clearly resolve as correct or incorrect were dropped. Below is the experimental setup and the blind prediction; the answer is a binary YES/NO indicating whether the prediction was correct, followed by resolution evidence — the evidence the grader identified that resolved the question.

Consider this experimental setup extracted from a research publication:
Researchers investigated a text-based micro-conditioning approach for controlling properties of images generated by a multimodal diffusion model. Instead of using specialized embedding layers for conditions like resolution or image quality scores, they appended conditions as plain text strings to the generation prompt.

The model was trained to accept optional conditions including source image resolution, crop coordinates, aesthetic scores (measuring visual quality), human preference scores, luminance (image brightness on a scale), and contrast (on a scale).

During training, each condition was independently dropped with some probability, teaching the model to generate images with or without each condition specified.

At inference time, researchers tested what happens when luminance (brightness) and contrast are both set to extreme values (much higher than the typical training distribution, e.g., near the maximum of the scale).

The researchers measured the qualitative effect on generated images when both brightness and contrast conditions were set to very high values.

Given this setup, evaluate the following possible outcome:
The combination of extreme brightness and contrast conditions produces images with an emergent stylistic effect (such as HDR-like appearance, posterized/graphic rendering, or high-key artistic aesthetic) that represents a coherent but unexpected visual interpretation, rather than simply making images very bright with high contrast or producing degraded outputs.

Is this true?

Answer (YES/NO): YES